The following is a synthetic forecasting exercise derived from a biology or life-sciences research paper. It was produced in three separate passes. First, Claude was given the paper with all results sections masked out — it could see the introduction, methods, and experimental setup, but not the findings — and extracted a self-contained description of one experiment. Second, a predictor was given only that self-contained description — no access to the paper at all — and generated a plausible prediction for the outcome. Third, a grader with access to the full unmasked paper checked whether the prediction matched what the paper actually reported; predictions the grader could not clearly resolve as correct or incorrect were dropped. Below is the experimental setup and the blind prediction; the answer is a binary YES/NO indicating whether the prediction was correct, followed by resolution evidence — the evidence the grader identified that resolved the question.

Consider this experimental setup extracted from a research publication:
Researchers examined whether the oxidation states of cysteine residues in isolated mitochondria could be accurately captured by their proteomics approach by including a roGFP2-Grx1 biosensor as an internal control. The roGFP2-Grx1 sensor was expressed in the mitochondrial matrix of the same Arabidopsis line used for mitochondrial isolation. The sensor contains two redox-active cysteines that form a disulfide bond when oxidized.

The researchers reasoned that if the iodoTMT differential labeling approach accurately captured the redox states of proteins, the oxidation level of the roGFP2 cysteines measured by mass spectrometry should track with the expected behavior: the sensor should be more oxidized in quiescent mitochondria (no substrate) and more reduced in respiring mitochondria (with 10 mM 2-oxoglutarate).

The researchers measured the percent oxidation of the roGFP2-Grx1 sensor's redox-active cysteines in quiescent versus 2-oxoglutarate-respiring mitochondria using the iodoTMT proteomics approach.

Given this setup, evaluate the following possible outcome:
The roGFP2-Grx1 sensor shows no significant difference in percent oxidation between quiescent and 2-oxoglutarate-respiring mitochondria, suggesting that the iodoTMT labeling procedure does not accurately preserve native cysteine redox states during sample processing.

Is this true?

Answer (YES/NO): NO